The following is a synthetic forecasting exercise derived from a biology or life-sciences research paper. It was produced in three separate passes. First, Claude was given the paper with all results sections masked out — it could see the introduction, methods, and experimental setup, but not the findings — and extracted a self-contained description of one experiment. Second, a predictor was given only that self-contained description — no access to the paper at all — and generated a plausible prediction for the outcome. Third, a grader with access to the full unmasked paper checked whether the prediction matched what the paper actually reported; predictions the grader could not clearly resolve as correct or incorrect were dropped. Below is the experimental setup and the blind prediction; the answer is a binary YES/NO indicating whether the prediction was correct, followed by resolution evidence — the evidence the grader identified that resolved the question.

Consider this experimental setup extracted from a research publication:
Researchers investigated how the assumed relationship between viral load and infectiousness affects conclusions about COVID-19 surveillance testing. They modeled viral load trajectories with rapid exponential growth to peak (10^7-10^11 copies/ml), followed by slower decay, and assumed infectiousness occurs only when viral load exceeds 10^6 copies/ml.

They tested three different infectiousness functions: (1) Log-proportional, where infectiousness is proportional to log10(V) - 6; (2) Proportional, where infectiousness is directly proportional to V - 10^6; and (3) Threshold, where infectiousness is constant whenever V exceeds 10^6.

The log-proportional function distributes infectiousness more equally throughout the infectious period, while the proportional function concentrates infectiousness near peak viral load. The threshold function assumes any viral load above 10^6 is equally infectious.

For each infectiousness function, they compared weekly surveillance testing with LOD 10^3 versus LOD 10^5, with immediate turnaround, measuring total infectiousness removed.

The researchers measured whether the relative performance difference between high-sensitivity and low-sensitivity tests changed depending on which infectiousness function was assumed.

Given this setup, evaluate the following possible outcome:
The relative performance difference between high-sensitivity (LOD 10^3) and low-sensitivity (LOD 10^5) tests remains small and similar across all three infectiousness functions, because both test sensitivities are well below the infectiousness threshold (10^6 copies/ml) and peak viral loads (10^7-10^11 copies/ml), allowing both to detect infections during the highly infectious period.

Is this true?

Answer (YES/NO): YES